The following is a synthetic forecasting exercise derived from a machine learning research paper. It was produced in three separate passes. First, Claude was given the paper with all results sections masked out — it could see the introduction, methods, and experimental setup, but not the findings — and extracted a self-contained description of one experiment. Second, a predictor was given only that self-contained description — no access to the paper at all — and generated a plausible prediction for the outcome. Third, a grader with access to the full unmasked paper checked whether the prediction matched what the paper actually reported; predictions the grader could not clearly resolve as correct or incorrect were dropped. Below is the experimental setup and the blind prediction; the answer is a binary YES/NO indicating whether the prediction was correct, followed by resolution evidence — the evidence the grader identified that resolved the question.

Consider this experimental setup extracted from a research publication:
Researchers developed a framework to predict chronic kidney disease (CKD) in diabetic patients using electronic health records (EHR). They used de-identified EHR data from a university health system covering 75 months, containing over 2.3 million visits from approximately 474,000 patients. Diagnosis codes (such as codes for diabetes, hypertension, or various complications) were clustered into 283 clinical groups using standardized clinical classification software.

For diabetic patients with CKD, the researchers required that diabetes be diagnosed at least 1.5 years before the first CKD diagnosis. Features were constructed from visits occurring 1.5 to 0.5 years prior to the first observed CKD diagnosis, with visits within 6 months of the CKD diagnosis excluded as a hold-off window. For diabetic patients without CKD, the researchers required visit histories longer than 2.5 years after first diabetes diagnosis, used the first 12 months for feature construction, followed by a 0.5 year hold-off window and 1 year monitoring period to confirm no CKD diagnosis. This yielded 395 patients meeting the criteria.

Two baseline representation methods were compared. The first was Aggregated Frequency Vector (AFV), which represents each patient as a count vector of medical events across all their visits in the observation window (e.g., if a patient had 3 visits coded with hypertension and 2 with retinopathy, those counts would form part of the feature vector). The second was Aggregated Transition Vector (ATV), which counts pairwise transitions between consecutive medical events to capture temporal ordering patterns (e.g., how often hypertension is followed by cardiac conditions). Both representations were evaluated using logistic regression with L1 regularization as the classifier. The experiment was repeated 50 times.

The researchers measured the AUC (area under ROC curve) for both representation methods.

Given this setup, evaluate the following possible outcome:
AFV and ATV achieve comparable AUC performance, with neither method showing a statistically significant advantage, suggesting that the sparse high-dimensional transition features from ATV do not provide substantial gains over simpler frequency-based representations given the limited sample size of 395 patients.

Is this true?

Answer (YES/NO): YES